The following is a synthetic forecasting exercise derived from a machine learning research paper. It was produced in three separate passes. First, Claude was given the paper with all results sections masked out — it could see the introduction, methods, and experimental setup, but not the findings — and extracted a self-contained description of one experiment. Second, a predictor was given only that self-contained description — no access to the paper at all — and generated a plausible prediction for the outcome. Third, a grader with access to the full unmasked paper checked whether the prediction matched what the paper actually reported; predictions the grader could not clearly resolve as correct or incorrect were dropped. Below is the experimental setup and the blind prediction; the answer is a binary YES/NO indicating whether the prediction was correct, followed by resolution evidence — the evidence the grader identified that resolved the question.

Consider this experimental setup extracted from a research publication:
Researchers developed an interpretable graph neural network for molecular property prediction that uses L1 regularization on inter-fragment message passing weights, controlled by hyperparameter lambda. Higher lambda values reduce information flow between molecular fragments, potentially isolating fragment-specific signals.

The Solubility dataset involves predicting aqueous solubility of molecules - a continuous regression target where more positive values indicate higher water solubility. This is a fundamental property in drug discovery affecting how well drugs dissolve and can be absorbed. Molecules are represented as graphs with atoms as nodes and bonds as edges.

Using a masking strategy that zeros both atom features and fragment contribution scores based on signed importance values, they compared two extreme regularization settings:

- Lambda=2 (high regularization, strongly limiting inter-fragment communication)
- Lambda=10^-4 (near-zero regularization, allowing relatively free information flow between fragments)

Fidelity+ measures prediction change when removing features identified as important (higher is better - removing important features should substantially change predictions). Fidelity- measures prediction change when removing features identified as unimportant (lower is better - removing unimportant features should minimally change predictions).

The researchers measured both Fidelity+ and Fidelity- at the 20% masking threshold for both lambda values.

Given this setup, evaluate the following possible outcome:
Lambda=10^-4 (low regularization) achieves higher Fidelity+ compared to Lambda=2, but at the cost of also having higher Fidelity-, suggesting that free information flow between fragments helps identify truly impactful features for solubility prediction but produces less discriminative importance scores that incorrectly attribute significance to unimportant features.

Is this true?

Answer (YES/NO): YES